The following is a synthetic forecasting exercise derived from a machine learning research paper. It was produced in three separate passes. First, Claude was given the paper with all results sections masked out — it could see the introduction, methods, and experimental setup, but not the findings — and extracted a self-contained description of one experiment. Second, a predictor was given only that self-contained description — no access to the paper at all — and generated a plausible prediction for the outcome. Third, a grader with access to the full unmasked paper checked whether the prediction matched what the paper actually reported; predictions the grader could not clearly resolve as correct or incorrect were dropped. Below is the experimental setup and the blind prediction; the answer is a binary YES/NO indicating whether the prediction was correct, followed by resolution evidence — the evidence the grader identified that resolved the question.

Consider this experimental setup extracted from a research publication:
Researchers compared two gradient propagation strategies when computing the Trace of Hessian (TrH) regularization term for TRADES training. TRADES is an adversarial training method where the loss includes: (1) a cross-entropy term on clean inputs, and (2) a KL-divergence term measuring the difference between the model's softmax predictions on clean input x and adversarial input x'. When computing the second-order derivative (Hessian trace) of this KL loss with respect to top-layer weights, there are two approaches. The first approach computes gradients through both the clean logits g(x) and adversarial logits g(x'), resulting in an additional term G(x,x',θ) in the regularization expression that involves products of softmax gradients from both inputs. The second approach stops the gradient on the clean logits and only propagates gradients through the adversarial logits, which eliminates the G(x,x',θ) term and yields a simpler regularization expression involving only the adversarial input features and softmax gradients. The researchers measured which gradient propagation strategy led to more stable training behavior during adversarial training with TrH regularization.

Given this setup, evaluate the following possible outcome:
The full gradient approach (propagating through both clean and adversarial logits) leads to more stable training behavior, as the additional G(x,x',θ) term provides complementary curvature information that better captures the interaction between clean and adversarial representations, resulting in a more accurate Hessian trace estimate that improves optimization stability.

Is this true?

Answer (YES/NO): NO